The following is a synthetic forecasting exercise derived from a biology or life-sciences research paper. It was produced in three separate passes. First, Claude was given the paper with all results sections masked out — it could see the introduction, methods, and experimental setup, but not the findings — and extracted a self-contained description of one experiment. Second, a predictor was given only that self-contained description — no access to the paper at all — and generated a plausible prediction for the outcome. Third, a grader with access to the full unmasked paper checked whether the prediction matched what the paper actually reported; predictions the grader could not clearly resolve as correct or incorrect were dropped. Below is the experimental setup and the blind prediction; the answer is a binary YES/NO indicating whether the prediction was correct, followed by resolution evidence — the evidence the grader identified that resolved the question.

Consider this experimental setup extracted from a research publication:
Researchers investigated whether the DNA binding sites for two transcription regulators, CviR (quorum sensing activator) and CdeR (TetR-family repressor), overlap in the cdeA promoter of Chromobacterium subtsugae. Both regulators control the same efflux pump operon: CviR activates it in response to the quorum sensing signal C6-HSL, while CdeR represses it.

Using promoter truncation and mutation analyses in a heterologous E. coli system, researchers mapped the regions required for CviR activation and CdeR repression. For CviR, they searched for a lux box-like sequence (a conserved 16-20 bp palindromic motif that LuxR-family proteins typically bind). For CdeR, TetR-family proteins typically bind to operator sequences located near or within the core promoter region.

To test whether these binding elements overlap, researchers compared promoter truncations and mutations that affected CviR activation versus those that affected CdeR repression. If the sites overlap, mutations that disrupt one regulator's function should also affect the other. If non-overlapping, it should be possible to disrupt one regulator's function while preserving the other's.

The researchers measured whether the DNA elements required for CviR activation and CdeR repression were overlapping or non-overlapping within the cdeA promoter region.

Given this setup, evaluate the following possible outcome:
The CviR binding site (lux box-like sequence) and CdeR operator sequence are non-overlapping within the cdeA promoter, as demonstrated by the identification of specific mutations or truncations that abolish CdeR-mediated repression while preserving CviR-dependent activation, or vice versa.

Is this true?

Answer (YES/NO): YES